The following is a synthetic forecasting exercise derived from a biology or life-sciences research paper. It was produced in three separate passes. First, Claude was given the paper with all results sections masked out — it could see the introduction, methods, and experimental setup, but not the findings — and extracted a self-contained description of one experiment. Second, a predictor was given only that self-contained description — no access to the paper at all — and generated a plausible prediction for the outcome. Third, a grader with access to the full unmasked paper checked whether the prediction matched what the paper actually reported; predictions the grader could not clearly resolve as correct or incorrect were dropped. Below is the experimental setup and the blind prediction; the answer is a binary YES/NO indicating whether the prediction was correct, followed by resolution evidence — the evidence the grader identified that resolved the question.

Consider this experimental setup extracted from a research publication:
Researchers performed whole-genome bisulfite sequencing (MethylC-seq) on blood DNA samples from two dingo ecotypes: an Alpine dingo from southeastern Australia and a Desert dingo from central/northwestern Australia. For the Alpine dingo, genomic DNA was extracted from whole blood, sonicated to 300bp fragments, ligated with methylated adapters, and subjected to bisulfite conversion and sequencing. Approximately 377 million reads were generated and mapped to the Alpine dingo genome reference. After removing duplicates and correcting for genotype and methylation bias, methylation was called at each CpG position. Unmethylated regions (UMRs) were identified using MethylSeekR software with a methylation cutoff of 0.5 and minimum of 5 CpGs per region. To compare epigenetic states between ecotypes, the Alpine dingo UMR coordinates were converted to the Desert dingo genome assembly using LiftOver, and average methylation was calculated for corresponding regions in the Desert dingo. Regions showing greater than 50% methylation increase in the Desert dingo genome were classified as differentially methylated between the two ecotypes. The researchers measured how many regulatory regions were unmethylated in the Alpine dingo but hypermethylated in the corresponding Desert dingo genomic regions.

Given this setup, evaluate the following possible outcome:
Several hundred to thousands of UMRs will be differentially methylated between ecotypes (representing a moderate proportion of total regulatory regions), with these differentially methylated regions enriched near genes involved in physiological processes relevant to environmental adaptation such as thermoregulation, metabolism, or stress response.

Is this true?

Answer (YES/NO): NO